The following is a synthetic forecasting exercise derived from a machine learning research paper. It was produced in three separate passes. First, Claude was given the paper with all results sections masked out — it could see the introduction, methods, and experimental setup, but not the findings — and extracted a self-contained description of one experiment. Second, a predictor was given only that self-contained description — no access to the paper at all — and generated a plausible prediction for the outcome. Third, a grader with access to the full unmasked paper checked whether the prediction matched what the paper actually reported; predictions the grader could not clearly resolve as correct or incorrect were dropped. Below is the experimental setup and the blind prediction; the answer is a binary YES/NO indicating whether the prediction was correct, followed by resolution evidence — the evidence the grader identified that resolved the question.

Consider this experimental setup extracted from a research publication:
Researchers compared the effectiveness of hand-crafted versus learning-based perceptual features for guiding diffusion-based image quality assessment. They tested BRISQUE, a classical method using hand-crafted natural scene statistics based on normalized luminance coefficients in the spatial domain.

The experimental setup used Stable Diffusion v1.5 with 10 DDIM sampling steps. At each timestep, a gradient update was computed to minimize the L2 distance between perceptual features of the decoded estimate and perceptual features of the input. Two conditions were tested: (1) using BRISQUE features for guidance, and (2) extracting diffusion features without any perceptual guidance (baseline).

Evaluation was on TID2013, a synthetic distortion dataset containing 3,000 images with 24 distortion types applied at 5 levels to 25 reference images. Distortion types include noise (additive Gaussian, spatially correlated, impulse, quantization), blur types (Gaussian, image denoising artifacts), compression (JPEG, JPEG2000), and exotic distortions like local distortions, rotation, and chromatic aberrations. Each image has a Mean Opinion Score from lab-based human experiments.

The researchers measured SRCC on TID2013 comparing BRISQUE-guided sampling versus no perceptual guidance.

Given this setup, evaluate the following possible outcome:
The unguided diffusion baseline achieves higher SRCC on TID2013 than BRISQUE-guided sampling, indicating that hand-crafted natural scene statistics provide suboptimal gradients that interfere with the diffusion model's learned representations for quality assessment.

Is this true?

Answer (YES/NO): YES